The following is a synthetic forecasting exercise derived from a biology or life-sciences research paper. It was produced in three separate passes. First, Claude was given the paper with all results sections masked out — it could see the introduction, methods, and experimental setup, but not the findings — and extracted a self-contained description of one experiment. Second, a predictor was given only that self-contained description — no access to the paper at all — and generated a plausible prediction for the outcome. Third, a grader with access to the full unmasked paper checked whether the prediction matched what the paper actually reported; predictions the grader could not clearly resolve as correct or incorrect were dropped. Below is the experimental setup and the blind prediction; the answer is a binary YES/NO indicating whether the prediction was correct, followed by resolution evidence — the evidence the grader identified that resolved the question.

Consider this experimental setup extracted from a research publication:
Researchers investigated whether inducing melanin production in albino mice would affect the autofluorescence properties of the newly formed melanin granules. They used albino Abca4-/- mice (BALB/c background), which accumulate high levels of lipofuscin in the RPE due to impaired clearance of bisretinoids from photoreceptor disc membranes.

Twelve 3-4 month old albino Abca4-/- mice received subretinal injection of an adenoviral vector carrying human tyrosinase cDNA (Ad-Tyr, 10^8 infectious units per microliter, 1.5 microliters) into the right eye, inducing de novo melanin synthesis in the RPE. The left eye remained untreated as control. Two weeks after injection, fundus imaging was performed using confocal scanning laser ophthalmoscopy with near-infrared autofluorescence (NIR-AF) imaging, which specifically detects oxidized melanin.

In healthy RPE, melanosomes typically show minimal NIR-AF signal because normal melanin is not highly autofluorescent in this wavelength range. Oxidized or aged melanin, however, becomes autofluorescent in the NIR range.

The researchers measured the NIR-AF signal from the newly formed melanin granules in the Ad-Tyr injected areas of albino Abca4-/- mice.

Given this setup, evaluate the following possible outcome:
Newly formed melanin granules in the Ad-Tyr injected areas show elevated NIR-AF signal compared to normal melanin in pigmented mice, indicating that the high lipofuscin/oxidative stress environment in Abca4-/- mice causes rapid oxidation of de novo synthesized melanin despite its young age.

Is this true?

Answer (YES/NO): YES